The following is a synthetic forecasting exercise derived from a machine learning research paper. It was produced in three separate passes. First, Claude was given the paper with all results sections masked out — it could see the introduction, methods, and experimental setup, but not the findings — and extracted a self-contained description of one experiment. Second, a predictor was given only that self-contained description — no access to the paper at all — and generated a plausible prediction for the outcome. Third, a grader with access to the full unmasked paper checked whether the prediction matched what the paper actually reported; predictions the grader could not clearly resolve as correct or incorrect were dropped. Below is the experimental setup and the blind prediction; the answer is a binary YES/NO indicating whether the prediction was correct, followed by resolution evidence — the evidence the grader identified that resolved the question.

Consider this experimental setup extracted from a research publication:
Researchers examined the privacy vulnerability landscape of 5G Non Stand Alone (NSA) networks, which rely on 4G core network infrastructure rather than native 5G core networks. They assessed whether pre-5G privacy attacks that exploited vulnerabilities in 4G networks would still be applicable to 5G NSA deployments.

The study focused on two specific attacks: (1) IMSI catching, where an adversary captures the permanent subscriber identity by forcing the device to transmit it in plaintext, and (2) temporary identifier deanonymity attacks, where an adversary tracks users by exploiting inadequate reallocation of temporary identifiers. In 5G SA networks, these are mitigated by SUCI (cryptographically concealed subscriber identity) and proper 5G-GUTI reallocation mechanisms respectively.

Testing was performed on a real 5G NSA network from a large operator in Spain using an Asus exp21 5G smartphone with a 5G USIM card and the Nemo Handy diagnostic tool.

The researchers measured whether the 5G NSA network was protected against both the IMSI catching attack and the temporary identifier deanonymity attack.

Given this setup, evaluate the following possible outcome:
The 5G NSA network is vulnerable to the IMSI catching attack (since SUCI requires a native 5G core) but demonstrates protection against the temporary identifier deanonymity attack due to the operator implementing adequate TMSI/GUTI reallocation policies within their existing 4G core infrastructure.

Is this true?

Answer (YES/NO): NO